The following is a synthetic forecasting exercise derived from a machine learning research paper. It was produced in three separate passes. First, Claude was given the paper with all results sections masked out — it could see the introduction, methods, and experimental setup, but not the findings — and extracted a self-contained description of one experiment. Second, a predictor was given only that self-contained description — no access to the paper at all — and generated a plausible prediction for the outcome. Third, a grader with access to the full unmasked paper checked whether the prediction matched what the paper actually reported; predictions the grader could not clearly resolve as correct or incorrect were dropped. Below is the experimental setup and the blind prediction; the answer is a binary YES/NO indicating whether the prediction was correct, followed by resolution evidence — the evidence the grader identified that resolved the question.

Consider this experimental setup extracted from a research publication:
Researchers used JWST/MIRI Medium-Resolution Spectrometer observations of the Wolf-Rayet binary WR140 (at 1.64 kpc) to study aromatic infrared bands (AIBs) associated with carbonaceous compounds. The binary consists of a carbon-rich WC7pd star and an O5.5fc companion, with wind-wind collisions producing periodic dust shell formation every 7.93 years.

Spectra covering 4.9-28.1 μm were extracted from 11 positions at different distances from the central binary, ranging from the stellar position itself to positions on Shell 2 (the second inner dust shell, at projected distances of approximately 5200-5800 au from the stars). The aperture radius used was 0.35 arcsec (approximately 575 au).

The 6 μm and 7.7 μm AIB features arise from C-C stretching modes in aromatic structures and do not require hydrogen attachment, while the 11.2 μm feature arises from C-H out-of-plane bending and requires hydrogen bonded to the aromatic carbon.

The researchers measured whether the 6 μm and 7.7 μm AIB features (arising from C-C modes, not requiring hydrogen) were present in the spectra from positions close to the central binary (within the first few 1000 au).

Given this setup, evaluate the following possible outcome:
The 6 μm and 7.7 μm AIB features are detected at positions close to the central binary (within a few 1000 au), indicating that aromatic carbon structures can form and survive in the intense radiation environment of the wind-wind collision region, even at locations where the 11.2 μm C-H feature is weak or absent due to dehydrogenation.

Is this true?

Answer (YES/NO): NO